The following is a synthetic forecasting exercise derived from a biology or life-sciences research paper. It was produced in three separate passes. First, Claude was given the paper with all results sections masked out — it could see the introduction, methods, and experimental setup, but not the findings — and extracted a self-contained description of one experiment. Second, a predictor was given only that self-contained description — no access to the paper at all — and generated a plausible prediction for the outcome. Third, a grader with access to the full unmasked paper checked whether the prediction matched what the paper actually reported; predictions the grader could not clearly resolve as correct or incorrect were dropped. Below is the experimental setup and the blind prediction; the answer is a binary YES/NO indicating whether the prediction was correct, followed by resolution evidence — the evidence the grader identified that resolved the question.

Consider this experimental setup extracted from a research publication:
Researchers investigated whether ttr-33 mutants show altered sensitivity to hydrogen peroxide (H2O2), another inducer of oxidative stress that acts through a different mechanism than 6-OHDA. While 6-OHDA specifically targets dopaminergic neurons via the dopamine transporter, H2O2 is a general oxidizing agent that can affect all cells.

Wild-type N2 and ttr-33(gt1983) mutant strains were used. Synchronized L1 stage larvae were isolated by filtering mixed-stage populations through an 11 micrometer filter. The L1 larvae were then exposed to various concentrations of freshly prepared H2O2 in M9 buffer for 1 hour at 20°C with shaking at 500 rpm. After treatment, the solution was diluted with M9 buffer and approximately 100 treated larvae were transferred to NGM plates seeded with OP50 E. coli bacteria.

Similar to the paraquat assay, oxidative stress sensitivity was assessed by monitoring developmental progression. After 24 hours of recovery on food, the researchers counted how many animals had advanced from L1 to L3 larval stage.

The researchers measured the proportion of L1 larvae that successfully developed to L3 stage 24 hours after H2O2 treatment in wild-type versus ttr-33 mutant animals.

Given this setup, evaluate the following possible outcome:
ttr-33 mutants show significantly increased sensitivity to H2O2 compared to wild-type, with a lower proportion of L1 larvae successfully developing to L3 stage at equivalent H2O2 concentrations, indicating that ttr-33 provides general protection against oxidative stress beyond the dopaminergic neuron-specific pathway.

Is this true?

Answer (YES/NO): YES